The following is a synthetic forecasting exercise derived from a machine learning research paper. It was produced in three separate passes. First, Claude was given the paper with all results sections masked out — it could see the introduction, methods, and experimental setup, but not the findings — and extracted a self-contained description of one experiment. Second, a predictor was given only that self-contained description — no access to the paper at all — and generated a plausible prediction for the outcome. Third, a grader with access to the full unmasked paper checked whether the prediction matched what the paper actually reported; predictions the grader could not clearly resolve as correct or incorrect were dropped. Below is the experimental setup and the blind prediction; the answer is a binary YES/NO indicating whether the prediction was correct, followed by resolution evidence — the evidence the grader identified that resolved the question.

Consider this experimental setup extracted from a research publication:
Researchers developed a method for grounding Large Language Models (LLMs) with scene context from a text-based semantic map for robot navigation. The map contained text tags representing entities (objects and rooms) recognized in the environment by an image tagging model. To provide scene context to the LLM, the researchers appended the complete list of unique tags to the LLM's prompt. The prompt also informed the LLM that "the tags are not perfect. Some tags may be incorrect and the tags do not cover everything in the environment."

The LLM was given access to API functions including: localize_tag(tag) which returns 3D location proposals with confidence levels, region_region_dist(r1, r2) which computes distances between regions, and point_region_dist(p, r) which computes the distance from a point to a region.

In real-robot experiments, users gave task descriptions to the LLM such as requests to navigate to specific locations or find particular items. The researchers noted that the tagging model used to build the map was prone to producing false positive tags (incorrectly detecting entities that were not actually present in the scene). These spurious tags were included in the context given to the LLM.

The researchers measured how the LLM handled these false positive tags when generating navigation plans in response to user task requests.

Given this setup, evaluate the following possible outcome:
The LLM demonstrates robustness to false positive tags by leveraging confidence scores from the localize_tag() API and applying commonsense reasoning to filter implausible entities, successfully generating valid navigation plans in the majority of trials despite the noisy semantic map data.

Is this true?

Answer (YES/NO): NO